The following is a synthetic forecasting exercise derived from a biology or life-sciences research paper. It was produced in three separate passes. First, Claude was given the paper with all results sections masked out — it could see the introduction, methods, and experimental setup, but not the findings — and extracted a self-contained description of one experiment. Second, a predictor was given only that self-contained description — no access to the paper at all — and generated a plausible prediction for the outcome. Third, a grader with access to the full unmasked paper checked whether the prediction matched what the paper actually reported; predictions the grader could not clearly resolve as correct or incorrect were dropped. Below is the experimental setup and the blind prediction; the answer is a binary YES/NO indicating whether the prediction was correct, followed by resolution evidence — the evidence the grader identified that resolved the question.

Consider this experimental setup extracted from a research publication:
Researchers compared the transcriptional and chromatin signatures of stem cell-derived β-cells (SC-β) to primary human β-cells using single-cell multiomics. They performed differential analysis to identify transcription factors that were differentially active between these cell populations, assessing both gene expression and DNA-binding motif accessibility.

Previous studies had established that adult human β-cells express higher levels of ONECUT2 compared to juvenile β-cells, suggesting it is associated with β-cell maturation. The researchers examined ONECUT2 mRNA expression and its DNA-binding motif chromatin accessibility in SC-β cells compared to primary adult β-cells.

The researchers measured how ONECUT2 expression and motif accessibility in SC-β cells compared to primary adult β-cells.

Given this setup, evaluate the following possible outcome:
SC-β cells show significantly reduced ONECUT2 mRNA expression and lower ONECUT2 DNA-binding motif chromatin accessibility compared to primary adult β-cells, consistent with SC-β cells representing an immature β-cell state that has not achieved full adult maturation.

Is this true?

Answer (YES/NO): NO